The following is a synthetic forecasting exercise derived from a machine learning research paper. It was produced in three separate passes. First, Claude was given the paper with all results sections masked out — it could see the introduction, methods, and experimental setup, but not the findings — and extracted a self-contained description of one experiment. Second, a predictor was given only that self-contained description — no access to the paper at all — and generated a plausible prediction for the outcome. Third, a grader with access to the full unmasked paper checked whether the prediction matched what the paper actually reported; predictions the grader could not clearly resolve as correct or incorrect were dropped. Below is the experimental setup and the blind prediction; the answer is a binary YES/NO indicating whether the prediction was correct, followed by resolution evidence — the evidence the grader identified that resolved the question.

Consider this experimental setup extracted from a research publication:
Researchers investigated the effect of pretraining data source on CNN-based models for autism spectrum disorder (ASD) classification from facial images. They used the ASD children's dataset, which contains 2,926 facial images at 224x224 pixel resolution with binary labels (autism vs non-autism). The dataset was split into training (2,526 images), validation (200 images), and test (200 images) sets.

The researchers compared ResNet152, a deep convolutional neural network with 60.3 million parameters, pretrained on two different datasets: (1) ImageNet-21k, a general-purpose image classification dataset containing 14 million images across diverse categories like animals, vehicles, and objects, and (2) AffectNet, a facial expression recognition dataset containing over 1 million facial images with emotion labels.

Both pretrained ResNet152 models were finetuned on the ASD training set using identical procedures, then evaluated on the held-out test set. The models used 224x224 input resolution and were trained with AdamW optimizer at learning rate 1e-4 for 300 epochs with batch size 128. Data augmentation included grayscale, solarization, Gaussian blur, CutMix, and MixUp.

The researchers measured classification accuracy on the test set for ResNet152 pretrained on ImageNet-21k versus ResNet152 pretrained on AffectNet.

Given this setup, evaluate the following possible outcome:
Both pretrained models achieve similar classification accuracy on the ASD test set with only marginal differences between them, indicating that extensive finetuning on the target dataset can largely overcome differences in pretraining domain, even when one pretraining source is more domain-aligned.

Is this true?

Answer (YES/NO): NO